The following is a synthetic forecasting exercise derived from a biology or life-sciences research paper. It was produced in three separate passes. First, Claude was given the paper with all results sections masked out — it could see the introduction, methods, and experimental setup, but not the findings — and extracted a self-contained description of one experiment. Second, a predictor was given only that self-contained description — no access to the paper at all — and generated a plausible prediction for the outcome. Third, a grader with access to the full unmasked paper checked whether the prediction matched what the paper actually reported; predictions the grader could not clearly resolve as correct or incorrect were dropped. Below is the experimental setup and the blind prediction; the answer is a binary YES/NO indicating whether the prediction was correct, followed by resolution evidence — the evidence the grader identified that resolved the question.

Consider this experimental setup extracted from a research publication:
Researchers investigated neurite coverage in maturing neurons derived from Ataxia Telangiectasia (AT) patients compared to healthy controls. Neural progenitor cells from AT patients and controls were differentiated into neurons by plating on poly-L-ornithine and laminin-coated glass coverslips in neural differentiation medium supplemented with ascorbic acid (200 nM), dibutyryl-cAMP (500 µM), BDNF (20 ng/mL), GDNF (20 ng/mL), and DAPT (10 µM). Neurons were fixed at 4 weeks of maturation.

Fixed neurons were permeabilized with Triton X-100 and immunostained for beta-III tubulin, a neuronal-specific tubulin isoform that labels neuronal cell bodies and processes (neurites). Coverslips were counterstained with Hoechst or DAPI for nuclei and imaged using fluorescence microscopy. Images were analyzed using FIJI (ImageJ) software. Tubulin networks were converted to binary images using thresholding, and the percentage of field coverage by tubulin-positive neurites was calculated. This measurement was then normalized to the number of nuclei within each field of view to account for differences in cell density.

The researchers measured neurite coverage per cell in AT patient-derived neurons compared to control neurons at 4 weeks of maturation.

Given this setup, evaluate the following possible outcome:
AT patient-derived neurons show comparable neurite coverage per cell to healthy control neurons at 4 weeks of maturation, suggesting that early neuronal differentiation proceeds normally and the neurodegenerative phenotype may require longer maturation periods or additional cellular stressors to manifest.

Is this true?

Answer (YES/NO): NO